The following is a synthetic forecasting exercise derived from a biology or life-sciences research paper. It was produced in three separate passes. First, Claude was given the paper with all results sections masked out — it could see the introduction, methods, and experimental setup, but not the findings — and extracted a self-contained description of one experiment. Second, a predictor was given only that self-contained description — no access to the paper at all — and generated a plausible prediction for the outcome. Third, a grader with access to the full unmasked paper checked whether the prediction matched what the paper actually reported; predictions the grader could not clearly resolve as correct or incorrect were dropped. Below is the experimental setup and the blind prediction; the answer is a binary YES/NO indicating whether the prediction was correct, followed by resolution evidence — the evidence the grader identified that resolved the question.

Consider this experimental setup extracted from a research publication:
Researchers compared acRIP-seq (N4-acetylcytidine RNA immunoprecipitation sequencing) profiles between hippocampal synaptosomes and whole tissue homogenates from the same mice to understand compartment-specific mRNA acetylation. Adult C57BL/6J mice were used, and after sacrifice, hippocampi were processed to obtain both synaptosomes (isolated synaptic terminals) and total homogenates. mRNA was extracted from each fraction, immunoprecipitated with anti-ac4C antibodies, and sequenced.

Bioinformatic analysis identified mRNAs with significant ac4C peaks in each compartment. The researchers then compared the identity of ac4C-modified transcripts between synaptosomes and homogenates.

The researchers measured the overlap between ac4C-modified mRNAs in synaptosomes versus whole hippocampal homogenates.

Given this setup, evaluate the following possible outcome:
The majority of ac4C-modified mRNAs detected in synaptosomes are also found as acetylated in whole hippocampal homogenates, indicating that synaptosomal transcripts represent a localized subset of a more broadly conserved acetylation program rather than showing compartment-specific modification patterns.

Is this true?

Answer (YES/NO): NO